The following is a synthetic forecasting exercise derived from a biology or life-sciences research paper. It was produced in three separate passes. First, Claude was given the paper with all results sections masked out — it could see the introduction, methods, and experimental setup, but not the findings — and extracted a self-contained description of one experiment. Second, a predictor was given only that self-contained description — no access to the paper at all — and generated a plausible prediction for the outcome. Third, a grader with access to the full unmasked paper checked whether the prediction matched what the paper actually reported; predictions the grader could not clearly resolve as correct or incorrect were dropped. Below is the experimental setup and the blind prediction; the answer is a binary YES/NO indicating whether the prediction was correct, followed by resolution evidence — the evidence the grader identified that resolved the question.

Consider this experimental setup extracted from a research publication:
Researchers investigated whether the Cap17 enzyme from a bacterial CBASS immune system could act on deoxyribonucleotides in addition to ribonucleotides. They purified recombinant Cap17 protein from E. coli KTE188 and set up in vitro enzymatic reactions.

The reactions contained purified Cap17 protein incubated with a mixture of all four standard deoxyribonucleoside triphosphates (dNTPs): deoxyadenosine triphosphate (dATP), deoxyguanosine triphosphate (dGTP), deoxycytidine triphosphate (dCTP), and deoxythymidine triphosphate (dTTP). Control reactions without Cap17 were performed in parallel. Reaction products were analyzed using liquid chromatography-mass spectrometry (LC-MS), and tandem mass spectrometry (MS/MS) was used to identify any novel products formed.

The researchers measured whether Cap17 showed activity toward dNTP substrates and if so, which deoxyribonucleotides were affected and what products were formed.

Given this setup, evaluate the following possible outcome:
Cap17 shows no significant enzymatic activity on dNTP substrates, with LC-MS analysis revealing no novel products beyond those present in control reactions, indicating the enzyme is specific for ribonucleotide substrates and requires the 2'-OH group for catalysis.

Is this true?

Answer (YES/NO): NO